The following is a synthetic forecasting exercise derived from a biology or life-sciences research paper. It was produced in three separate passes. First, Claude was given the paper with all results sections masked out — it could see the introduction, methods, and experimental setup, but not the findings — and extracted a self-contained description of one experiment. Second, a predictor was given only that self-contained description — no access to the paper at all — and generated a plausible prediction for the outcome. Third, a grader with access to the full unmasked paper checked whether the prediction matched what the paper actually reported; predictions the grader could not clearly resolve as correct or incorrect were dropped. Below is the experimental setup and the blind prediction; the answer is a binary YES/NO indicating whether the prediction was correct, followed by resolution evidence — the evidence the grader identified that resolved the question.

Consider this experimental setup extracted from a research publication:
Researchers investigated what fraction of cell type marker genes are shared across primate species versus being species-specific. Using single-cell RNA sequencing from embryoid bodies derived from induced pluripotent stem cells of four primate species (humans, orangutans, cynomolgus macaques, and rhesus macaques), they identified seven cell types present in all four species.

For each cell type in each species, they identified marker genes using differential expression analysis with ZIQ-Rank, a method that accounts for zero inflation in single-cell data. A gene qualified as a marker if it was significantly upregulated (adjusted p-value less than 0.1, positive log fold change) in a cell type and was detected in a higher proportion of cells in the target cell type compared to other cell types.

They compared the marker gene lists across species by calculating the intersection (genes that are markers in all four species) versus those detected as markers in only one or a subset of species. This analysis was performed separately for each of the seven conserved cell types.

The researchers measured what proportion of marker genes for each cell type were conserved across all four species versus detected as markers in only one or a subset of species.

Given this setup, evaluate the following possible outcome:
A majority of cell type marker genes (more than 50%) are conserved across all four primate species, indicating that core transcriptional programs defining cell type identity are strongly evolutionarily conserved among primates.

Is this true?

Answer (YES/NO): NO